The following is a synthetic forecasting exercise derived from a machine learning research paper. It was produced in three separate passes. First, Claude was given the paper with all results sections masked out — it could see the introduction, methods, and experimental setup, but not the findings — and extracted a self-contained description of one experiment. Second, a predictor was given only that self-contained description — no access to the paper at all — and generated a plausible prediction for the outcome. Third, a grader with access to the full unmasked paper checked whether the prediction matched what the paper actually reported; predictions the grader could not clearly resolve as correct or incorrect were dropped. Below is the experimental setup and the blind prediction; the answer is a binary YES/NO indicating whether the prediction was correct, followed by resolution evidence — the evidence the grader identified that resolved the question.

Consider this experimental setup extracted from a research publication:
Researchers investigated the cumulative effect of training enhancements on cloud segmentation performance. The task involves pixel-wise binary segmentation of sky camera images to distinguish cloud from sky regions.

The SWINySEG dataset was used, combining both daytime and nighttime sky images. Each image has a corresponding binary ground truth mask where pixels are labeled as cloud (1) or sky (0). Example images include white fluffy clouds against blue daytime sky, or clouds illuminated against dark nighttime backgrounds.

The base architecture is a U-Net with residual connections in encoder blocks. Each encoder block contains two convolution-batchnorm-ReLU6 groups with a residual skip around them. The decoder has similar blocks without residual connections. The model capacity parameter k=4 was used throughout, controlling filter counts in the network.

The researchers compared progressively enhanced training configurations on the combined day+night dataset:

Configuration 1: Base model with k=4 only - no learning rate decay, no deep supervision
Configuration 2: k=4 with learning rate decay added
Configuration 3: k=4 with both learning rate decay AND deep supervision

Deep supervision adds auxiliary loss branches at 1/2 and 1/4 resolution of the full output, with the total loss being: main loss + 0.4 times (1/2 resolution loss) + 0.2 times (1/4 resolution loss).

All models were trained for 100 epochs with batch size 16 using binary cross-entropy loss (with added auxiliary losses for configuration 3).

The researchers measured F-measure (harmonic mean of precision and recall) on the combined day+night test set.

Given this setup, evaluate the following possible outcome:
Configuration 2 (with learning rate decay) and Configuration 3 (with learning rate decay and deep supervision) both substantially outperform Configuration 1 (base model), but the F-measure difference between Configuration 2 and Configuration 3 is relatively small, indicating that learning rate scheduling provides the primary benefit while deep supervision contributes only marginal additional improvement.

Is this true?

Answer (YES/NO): NO